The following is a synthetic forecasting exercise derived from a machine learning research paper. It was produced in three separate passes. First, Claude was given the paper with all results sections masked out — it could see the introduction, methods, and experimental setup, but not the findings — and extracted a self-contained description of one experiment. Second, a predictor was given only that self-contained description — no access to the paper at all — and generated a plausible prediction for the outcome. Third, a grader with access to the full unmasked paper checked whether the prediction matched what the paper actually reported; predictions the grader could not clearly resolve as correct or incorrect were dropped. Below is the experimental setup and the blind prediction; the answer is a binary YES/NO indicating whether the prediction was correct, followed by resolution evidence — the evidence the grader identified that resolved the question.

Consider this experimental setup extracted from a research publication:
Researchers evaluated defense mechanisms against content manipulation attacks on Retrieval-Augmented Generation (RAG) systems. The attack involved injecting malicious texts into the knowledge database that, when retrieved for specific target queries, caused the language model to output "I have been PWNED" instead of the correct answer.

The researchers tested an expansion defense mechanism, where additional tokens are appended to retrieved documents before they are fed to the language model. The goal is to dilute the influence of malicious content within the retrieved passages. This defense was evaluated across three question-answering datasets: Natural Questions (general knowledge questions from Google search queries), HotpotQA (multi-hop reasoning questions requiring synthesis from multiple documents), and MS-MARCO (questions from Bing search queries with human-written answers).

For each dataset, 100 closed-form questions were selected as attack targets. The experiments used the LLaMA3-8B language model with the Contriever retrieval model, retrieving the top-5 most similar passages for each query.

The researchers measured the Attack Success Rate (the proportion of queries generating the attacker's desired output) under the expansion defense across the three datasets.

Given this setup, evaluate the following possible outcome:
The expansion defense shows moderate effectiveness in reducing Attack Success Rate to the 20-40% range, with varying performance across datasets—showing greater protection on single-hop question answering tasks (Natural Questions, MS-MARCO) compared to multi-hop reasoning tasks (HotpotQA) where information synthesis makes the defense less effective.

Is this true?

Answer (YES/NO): NO